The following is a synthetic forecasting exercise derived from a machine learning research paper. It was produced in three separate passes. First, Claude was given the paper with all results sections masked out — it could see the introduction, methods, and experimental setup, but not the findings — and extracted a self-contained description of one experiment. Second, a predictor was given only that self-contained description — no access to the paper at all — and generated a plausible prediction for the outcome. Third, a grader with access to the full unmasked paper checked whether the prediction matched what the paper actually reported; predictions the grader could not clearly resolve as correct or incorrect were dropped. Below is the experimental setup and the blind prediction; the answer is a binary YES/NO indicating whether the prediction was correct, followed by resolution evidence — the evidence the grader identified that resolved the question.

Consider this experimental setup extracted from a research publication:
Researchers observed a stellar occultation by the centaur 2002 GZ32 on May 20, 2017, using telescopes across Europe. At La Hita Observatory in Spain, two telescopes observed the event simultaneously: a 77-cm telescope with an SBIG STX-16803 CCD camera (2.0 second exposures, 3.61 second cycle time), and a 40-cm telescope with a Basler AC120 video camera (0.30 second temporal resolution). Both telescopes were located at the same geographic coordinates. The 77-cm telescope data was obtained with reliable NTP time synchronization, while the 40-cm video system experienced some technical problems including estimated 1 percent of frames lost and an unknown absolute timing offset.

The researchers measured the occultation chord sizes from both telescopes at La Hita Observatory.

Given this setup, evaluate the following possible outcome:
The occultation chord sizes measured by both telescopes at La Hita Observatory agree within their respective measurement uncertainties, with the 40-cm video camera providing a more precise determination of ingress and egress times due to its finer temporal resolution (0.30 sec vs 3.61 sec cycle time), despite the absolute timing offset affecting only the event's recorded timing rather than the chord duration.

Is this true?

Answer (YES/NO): NO